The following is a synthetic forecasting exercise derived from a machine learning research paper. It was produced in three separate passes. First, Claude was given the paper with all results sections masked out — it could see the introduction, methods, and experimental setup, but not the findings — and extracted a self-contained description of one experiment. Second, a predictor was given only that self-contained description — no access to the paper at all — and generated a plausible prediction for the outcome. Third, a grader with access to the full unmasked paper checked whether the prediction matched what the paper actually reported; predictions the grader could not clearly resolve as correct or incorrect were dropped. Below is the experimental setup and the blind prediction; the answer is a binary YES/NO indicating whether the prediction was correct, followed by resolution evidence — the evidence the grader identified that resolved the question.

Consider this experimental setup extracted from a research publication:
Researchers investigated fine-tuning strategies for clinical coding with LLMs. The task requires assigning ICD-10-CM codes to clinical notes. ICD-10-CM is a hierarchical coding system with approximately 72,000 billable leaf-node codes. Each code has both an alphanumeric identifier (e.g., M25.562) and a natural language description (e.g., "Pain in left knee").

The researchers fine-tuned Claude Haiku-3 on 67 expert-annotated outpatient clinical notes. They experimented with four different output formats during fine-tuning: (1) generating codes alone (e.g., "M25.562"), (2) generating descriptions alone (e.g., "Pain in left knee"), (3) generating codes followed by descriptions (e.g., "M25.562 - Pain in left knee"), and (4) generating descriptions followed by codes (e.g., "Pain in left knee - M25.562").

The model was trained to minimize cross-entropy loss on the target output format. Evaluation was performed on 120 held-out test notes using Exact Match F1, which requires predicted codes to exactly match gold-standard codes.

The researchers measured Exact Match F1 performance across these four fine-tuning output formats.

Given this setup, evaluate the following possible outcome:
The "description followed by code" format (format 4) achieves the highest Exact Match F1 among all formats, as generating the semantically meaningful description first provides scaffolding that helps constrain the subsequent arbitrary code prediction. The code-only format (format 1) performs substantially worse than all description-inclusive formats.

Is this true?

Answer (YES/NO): NO